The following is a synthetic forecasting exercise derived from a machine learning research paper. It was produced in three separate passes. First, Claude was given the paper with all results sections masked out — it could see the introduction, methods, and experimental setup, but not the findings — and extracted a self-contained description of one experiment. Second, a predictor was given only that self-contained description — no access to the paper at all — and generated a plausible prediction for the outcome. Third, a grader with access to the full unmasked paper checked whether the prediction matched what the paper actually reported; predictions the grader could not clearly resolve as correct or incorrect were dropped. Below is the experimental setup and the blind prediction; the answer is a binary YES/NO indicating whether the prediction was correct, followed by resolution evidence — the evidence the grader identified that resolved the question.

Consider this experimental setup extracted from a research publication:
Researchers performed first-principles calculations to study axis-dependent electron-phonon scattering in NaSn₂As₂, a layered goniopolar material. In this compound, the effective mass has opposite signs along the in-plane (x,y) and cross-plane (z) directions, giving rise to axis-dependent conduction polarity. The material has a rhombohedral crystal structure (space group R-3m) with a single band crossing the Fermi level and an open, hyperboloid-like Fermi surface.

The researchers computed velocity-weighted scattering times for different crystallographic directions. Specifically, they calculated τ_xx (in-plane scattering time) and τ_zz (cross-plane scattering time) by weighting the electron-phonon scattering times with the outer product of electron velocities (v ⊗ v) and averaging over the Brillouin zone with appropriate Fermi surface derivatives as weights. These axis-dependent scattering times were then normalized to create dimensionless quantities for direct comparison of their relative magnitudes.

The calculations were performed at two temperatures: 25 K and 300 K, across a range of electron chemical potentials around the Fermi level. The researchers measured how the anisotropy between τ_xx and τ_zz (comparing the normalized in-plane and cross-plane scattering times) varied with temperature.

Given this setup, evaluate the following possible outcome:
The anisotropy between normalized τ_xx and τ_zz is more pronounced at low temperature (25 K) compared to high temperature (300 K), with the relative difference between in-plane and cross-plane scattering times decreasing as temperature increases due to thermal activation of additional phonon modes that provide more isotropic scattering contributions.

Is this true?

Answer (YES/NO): NO